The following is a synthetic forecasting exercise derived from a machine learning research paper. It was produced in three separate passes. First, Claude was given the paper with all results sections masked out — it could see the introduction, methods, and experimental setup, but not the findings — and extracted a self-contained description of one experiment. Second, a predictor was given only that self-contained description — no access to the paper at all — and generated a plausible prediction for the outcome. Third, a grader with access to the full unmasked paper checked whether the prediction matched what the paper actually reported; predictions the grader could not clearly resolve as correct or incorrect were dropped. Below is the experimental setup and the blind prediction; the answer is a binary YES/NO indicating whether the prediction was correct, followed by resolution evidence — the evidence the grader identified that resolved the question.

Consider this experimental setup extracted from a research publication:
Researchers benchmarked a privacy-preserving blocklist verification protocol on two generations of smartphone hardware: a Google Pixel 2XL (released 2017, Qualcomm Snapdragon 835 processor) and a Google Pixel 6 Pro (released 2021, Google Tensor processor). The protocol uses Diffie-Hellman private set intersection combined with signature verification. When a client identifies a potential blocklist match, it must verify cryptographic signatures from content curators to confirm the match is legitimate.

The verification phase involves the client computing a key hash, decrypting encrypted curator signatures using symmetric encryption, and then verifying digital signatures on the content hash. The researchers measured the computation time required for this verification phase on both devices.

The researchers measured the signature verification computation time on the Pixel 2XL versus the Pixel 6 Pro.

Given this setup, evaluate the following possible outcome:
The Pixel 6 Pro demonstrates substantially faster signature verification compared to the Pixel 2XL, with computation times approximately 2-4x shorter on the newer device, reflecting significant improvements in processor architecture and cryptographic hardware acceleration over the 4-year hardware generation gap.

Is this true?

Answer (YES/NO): YES